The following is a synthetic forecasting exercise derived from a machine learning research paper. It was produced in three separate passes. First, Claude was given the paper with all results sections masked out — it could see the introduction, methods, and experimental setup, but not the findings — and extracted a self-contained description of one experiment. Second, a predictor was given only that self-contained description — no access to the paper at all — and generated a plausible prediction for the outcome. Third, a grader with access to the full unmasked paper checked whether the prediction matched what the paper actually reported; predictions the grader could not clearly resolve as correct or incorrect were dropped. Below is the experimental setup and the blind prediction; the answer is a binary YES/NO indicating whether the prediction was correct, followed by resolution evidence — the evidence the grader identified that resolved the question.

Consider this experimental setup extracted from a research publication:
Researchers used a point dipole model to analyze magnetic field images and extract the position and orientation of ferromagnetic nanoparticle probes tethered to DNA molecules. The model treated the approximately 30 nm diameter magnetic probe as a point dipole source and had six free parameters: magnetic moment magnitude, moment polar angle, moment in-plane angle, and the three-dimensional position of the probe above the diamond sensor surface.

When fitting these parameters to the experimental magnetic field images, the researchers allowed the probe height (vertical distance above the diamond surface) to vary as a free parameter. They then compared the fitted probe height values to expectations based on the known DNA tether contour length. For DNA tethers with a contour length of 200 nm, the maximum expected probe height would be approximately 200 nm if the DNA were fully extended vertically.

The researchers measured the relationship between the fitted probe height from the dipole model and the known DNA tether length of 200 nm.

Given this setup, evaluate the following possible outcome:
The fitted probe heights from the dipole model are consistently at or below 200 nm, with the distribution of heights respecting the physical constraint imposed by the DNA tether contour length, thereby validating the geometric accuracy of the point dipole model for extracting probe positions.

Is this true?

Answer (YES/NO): NO